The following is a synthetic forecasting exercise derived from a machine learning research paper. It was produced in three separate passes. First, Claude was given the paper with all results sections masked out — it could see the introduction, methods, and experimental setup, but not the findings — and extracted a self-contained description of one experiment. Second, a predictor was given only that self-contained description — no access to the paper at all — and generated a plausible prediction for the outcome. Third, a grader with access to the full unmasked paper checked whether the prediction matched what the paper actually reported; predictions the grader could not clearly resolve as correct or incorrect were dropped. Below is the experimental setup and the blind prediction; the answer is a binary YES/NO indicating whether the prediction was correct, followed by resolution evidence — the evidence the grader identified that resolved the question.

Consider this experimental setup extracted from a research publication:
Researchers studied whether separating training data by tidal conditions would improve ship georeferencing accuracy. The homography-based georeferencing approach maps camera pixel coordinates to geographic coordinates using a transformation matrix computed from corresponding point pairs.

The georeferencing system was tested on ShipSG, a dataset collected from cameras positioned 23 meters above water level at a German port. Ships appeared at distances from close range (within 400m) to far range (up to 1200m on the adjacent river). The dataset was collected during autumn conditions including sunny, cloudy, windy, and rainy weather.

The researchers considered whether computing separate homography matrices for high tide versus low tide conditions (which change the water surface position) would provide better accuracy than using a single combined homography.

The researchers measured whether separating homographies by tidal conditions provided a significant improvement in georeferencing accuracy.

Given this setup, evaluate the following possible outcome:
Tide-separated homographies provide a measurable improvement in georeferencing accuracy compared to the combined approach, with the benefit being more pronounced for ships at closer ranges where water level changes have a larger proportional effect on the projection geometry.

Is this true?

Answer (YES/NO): NO